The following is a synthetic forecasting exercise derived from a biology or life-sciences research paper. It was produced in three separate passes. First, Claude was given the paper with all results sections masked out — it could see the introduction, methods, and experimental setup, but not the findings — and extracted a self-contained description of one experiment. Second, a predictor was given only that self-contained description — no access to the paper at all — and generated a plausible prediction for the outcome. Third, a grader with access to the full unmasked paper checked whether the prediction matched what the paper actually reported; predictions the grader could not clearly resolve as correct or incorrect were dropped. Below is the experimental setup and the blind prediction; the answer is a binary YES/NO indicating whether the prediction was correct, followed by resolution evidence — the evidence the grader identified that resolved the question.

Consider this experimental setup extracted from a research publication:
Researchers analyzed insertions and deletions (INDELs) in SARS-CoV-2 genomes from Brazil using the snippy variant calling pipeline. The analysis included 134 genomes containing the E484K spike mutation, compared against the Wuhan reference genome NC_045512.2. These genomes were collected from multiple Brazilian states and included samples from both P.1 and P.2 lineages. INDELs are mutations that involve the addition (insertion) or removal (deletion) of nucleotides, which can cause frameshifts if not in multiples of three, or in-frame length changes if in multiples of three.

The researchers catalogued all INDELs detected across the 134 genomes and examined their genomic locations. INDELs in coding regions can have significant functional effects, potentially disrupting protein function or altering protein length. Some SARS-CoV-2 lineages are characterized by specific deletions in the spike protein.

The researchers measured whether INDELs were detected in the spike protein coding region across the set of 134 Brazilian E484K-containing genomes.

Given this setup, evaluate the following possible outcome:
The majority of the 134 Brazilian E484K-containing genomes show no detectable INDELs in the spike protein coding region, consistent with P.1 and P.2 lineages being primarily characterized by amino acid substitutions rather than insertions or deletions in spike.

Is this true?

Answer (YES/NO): YES